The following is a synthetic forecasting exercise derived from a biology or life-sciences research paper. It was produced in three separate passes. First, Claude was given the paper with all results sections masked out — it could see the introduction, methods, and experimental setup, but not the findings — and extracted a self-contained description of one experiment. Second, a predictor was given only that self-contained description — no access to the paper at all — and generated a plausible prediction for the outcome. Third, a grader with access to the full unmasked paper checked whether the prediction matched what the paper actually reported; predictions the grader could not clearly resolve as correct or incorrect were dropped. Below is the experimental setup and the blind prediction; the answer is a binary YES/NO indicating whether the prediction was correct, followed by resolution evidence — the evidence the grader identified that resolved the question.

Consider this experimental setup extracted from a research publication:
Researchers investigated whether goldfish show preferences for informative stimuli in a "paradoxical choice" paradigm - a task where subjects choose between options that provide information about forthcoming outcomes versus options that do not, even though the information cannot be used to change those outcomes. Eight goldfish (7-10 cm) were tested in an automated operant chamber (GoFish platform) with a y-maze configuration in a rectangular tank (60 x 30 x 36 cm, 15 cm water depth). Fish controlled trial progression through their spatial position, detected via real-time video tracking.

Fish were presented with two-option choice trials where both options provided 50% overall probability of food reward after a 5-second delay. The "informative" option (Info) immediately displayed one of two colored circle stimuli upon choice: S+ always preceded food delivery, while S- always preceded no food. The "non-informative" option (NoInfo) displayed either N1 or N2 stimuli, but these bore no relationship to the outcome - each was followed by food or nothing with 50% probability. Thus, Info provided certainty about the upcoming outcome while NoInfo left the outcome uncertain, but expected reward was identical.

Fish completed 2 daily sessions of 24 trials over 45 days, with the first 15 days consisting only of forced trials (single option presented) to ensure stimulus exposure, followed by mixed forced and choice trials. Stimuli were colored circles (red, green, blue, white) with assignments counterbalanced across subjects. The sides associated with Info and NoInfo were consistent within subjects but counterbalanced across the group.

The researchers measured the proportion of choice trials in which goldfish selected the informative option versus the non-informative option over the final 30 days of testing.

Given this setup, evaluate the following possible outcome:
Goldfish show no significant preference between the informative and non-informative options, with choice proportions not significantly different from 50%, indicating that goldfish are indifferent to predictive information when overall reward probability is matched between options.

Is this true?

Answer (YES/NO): YES